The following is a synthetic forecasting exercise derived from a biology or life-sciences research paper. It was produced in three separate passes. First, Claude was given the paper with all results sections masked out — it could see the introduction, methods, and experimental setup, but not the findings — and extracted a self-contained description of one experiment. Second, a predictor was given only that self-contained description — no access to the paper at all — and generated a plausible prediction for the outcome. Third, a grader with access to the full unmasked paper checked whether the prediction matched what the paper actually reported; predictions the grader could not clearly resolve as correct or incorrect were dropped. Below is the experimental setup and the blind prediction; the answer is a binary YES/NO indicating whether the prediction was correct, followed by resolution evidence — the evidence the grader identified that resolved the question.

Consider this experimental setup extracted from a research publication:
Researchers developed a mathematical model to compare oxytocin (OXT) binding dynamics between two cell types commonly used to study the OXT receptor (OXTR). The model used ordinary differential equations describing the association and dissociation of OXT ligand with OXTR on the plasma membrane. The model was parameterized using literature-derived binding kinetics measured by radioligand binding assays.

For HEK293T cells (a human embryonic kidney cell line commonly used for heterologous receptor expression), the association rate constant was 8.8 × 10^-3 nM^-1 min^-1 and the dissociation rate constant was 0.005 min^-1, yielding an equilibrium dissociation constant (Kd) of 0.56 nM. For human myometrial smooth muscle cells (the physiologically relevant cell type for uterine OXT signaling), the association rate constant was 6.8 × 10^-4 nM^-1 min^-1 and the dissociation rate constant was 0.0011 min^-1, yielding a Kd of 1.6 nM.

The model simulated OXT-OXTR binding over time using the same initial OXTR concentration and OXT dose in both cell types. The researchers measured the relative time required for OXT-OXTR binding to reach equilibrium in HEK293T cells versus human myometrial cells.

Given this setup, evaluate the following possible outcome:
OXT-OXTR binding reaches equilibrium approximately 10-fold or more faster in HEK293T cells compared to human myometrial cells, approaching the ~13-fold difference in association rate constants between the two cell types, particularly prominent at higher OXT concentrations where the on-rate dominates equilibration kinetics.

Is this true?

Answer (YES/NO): YES